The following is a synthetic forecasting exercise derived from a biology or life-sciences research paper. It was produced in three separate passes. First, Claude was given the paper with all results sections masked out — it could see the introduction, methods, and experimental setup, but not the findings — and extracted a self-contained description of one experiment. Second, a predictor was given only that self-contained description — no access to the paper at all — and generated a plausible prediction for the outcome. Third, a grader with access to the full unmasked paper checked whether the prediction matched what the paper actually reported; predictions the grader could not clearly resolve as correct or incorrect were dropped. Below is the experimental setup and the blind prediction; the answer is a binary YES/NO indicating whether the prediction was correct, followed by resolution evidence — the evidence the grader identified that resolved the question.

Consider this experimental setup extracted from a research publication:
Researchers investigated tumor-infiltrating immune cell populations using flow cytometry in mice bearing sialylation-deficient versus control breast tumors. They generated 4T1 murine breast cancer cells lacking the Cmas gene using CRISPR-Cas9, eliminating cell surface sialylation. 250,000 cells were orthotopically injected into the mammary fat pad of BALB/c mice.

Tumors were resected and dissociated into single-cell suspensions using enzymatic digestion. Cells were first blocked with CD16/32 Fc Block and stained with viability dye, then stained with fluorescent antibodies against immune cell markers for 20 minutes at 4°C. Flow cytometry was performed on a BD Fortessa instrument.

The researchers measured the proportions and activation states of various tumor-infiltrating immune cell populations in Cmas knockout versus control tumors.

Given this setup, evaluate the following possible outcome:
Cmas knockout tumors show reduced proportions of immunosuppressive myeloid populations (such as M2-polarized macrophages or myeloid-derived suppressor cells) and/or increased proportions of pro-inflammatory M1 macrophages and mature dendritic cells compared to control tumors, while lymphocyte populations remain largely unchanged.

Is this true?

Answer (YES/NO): NO